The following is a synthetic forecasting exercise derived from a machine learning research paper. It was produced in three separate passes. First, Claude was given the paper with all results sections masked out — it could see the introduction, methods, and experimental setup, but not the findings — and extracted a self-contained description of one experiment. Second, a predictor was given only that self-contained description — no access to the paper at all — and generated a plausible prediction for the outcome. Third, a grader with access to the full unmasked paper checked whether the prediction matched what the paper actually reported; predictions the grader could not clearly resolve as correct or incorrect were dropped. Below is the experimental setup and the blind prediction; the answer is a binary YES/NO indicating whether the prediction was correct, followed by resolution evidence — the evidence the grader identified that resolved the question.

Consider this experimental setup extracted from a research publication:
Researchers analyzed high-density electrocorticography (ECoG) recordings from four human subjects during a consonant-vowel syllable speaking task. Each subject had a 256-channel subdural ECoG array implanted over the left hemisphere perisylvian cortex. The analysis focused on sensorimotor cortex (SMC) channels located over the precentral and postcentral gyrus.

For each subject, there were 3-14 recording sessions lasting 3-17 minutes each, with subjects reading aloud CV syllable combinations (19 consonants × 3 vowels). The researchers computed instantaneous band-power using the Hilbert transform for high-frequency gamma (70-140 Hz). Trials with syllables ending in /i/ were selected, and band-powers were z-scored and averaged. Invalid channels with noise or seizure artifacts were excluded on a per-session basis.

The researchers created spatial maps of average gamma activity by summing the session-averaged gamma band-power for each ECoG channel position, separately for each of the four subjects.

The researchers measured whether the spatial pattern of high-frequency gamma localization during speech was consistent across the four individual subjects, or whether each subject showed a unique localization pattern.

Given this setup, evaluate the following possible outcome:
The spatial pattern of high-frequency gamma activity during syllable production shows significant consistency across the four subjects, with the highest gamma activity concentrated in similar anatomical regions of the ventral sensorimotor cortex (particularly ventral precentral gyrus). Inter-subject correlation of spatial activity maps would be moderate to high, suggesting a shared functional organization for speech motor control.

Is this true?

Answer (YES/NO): YES